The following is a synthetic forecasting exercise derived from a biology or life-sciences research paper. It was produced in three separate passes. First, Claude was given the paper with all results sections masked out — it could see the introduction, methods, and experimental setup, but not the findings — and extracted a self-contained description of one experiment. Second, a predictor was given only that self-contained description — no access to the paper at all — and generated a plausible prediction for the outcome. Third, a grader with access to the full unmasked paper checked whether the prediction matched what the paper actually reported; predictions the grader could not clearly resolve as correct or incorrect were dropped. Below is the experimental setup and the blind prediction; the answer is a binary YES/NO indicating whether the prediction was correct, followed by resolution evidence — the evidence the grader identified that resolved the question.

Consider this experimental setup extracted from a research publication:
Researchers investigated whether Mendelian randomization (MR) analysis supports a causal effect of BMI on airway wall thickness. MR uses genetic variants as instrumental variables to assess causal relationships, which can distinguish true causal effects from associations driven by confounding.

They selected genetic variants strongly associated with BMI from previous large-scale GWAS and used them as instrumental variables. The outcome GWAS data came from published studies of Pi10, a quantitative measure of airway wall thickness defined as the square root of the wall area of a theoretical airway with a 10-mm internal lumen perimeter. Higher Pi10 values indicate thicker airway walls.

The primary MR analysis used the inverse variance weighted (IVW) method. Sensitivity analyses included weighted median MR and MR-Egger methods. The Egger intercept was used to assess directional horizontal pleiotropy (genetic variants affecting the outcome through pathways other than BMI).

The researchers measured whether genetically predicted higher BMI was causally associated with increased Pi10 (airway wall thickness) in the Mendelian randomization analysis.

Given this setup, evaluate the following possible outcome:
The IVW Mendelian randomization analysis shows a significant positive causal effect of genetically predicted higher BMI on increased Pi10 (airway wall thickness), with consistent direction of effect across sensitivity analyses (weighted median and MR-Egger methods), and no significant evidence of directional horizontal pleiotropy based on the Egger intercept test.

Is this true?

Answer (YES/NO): NO